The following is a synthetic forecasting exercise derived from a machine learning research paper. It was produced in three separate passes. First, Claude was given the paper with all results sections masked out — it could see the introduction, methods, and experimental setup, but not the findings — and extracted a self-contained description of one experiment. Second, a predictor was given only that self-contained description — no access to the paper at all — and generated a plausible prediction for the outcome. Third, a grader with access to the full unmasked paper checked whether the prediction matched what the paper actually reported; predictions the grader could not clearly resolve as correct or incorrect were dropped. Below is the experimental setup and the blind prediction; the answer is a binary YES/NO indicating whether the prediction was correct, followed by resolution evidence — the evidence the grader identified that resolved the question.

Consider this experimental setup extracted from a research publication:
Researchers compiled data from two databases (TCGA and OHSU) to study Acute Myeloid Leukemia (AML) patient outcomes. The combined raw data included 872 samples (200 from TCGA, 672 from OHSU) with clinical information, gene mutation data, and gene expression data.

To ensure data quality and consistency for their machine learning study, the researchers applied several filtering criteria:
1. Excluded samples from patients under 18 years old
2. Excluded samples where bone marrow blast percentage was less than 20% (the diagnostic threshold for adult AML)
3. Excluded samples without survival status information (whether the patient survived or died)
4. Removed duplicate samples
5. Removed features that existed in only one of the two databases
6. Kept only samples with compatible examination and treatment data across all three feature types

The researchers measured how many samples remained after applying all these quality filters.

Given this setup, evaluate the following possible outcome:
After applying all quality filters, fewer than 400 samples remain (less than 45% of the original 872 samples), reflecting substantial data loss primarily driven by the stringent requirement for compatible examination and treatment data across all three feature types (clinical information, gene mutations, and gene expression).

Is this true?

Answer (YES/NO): YES